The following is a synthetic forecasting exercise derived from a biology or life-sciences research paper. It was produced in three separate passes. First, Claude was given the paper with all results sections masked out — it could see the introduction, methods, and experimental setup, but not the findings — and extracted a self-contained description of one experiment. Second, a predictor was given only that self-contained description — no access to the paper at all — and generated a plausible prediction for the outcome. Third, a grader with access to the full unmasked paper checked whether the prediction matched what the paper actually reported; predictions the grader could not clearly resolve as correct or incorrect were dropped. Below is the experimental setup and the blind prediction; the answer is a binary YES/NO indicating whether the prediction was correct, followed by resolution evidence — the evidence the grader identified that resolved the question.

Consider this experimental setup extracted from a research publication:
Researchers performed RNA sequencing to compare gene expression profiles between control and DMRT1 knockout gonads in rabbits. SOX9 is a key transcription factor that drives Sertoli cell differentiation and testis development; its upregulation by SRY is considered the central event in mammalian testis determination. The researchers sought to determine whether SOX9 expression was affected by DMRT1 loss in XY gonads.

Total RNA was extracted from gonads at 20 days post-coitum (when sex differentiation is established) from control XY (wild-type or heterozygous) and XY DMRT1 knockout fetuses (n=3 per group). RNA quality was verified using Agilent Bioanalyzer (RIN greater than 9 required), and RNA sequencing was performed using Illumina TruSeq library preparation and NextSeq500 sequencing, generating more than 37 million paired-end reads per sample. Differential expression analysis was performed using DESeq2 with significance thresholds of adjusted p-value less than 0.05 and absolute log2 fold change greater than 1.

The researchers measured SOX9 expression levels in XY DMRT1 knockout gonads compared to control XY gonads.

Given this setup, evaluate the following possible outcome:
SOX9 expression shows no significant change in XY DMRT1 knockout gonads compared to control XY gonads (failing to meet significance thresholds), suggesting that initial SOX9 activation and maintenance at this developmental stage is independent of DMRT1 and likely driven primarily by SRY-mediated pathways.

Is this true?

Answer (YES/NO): NO